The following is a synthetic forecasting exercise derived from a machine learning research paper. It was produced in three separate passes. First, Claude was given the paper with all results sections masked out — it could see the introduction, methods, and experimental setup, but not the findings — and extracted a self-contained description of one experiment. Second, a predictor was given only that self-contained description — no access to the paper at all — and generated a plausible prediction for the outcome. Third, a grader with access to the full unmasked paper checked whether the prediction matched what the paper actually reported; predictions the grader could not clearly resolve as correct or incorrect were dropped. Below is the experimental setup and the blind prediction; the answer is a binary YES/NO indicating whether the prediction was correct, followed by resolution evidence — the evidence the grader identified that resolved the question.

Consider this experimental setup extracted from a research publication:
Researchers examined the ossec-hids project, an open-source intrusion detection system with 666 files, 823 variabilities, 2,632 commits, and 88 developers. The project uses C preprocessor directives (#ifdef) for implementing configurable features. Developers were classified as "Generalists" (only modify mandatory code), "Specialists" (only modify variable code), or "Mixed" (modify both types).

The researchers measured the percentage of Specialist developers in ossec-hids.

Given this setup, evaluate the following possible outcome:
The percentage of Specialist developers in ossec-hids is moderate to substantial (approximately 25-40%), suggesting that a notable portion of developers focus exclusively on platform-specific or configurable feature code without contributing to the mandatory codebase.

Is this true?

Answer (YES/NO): NO